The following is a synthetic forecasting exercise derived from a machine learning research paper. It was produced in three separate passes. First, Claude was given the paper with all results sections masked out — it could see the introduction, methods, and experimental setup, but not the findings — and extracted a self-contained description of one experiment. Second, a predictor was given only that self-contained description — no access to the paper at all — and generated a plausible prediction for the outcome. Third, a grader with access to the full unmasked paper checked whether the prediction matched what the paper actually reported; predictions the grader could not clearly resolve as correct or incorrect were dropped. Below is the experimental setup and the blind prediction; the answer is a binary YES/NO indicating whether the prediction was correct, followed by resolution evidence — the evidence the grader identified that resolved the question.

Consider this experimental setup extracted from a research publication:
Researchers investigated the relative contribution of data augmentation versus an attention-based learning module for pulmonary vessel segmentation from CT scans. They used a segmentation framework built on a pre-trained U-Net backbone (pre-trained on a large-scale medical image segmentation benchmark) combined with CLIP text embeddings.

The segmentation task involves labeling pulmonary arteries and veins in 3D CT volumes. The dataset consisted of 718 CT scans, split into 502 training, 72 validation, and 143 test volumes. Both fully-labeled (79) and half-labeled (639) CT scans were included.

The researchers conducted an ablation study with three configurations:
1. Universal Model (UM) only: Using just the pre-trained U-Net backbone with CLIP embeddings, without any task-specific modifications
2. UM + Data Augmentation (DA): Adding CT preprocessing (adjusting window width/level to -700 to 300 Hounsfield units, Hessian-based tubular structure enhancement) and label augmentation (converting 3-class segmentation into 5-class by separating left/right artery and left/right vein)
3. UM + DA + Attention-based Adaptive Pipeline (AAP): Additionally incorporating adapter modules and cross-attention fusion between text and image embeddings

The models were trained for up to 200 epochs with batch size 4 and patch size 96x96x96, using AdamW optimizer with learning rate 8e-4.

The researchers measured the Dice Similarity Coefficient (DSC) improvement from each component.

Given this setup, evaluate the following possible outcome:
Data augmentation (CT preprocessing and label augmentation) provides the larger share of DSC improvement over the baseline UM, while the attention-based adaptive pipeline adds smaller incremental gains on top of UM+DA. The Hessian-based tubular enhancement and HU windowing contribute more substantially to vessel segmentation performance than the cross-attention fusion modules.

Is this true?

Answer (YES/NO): NO